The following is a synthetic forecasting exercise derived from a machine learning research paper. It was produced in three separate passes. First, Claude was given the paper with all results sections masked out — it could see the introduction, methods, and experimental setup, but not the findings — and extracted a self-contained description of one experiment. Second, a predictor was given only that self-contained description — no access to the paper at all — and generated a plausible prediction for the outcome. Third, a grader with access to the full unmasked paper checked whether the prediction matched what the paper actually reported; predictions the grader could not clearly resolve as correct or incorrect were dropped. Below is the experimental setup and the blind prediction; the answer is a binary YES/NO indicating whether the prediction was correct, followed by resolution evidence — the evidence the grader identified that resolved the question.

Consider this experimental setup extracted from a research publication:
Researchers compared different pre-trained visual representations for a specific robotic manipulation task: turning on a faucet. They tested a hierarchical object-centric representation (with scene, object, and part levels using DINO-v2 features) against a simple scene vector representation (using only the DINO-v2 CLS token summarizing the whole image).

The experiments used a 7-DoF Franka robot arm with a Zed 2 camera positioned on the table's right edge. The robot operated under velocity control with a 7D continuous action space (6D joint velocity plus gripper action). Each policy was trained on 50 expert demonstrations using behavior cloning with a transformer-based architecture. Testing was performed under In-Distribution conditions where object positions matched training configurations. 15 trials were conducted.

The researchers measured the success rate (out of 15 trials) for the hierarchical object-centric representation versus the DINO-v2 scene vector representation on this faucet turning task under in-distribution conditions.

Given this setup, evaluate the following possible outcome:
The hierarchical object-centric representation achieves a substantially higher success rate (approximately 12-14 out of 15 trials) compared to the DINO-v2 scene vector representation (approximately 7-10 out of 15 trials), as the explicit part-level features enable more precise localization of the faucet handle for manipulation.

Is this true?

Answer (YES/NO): NO